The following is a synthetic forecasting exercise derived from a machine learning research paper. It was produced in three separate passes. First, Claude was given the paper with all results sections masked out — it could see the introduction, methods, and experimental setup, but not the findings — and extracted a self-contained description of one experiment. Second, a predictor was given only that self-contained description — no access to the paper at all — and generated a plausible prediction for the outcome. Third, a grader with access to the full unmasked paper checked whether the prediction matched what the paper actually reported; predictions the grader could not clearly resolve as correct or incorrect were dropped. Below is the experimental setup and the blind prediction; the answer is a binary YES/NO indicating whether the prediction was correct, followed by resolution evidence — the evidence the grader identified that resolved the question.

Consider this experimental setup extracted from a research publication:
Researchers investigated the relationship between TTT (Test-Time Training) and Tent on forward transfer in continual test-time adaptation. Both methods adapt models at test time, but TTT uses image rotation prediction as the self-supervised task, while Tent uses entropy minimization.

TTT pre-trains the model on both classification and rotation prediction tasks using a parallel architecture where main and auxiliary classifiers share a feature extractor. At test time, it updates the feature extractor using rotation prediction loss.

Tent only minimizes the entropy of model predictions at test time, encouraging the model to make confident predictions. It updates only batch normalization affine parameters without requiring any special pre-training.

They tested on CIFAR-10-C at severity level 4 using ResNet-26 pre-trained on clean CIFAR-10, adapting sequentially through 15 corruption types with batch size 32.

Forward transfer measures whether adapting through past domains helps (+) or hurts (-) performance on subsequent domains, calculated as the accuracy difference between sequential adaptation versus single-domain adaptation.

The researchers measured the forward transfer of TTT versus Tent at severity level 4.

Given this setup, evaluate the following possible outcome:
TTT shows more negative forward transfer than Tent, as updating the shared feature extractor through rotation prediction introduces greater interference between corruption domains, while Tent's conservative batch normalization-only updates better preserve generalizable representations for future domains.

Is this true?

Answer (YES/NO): NO